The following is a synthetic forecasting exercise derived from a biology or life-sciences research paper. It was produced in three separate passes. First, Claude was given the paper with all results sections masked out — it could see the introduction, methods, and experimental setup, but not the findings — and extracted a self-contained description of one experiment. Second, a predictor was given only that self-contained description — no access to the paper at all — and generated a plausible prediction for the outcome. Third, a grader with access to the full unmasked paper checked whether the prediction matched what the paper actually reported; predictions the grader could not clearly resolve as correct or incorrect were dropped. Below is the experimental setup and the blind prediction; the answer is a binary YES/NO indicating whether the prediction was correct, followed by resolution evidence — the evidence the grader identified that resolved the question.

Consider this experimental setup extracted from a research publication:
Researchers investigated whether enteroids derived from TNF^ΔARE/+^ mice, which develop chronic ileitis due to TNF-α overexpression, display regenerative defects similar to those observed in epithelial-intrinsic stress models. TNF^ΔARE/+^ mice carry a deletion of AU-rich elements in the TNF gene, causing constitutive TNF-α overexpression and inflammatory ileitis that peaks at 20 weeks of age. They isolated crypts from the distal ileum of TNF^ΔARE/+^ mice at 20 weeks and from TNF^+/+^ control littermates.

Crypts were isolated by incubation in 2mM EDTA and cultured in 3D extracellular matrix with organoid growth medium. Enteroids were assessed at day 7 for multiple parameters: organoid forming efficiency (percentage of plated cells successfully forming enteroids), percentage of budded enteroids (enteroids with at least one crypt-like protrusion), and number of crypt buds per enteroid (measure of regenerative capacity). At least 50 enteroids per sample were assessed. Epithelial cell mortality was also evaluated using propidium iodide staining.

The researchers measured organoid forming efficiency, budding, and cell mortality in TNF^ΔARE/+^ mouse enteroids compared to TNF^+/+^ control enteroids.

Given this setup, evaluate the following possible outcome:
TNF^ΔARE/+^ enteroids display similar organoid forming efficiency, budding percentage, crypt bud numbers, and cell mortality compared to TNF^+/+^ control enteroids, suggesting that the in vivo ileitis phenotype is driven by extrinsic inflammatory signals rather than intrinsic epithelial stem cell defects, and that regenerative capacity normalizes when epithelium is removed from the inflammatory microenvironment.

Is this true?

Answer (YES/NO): NO